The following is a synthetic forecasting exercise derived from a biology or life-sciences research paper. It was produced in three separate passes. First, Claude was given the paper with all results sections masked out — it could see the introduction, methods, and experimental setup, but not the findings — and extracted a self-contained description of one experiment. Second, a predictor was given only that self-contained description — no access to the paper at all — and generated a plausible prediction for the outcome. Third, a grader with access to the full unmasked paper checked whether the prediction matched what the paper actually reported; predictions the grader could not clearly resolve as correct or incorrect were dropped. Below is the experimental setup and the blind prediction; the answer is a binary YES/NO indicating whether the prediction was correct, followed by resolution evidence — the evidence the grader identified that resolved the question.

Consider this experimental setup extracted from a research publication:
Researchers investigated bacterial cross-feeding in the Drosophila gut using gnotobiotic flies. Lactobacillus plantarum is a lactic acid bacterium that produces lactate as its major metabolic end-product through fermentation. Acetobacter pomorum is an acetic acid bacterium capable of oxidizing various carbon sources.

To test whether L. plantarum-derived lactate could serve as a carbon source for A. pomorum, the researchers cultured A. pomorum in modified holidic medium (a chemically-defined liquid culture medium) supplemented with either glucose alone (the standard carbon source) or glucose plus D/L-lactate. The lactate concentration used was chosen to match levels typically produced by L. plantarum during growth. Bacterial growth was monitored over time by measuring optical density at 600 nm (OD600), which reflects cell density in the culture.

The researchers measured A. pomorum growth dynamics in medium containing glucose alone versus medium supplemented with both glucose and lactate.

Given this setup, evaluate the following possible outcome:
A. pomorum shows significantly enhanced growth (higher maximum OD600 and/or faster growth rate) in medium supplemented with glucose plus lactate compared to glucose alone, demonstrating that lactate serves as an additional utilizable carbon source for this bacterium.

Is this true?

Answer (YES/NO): YES